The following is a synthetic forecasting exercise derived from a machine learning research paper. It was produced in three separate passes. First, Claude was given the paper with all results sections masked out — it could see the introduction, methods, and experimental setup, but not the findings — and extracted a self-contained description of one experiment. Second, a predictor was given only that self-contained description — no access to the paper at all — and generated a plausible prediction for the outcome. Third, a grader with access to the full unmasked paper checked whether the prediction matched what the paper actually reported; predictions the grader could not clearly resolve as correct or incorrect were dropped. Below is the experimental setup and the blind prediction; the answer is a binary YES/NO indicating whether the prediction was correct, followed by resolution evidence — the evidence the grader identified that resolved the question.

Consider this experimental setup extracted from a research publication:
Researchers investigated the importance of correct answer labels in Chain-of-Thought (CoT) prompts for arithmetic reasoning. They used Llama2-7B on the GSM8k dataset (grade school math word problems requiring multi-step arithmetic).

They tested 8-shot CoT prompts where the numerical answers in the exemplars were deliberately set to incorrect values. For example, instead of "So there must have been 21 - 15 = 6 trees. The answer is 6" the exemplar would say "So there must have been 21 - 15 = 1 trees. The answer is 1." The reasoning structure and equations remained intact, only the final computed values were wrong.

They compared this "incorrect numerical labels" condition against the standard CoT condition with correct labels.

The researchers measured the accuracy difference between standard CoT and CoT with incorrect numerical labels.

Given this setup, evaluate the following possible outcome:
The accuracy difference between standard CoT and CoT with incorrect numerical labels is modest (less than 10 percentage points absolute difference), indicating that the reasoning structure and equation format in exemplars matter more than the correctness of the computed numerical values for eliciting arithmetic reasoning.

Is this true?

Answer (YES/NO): YES